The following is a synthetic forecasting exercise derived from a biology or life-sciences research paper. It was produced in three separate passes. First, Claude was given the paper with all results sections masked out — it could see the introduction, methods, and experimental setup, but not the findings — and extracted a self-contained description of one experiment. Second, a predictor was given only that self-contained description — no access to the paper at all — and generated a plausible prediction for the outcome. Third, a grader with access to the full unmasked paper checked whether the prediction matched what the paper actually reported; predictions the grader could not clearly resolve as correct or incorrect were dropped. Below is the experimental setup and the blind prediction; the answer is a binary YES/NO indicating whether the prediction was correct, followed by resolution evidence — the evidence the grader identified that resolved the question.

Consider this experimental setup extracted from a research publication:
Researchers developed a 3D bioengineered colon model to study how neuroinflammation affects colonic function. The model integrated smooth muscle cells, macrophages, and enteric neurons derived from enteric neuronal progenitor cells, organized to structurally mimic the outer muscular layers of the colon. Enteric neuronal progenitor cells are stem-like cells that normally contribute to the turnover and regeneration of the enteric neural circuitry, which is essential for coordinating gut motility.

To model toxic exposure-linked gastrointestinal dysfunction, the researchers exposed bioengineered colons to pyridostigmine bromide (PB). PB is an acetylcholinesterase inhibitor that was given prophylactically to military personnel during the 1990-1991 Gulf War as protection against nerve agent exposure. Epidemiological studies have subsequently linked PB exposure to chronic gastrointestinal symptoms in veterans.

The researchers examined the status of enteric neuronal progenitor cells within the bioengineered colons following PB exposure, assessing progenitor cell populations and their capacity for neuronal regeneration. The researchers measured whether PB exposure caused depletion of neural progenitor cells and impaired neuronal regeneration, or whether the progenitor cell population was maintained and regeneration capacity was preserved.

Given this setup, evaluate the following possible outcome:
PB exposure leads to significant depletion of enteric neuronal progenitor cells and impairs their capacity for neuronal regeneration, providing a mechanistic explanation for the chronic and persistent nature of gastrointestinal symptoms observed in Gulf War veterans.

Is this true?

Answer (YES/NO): YES